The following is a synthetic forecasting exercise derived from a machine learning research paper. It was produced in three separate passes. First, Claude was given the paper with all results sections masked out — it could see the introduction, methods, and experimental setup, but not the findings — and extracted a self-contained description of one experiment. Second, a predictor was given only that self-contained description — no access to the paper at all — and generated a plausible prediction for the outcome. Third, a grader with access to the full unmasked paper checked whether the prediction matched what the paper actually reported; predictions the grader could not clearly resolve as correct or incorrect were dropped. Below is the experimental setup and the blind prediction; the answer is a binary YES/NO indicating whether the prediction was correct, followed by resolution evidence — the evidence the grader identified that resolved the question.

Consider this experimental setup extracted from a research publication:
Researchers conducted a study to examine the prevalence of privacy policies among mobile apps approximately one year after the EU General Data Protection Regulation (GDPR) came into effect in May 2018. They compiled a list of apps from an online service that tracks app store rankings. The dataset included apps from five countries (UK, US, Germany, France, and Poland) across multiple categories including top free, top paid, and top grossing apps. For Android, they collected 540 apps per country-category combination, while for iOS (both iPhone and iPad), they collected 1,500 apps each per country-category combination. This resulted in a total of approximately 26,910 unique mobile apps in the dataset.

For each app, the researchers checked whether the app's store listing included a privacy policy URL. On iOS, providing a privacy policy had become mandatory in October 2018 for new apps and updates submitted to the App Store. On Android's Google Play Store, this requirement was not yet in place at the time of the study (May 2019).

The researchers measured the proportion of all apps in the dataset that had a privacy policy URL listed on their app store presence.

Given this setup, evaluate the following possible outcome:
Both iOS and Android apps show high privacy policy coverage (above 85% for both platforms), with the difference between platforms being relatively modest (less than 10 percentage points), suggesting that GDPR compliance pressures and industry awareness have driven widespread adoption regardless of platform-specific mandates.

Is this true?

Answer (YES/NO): YES